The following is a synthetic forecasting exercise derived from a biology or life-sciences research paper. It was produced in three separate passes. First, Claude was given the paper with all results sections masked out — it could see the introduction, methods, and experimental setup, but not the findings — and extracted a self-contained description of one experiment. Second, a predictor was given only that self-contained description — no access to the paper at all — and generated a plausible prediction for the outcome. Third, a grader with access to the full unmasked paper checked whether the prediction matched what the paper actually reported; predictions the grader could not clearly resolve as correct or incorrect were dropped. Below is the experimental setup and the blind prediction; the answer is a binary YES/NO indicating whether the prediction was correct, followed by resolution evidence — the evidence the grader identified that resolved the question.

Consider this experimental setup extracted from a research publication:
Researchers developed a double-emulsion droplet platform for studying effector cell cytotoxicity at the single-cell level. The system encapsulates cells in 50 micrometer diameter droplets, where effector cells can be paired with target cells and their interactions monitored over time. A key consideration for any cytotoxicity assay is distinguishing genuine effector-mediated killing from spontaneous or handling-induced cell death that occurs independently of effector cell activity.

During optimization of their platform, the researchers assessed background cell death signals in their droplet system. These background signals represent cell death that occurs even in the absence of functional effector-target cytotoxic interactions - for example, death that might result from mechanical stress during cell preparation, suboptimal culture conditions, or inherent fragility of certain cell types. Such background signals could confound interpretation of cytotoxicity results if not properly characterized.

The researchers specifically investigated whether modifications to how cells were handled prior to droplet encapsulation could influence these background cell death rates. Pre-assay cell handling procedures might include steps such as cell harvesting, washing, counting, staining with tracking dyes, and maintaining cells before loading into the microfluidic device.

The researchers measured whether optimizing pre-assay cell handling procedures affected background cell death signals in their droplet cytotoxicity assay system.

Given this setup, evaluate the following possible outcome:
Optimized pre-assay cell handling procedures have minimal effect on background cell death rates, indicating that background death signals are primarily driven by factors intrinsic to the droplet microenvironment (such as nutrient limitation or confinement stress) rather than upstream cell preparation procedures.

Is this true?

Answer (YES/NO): NO